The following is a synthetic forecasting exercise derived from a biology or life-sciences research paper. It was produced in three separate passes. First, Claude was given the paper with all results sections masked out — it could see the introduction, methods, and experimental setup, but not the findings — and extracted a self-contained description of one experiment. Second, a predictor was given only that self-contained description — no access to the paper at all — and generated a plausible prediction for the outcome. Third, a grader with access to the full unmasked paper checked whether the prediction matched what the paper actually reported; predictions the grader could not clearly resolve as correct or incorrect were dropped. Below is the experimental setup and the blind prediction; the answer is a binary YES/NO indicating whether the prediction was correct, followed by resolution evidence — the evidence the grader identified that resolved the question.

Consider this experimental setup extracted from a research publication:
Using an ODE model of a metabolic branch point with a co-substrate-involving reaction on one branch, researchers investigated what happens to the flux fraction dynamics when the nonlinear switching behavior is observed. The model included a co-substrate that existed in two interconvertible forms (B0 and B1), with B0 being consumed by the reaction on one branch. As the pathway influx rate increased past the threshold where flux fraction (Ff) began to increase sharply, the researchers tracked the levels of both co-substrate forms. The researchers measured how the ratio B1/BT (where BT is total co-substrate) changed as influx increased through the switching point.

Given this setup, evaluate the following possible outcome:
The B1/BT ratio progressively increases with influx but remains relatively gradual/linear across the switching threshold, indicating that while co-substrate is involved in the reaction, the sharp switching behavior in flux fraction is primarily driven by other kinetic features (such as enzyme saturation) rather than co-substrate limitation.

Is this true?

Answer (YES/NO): NO